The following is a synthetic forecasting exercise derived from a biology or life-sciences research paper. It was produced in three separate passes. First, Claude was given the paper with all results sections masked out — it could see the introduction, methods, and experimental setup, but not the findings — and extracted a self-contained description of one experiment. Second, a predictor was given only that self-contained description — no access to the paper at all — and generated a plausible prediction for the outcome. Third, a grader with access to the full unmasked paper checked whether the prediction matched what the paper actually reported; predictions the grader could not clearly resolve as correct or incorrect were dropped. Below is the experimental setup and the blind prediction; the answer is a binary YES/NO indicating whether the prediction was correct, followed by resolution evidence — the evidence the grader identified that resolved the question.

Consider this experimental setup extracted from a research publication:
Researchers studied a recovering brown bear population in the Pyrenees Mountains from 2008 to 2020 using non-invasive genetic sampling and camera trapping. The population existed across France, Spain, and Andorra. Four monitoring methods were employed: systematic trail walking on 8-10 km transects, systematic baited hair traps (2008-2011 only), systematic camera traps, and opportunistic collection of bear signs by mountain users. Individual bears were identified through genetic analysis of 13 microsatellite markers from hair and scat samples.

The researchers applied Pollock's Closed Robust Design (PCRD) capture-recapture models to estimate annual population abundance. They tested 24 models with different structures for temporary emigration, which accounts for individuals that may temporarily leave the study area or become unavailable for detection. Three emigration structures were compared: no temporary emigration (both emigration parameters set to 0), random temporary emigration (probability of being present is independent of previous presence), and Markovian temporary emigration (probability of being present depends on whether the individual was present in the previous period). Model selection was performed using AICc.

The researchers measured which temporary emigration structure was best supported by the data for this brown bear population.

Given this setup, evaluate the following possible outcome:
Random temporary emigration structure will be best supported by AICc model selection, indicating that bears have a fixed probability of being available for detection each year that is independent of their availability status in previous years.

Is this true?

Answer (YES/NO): YES